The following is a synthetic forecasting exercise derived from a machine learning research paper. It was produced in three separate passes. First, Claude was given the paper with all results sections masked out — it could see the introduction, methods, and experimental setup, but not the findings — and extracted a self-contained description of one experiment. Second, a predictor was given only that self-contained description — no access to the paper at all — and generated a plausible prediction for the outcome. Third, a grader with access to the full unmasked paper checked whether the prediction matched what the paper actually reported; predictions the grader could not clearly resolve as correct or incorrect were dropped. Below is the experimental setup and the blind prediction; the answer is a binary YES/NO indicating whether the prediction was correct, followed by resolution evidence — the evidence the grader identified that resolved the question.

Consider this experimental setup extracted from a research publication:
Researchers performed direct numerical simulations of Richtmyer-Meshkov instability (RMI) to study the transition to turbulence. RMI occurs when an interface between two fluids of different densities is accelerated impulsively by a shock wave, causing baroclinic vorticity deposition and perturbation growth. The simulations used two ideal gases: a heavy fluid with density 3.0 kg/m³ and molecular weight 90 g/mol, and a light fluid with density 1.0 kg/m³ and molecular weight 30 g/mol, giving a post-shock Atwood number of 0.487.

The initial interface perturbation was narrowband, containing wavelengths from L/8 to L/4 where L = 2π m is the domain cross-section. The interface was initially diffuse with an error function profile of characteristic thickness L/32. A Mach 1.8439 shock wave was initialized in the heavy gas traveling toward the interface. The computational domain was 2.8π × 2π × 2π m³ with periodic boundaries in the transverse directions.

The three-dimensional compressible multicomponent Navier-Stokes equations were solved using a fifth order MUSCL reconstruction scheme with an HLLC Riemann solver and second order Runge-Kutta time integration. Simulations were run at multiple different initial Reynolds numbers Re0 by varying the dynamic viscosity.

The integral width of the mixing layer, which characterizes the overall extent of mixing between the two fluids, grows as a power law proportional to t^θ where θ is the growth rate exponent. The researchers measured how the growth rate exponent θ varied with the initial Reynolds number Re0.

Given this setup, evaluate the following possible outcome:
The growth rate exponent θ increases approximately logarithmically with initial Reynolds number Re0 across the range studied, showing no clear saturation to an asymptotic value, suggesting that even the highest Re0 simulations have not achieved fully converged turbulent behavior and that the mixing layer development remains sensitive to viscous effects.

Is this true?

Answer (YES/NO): NO